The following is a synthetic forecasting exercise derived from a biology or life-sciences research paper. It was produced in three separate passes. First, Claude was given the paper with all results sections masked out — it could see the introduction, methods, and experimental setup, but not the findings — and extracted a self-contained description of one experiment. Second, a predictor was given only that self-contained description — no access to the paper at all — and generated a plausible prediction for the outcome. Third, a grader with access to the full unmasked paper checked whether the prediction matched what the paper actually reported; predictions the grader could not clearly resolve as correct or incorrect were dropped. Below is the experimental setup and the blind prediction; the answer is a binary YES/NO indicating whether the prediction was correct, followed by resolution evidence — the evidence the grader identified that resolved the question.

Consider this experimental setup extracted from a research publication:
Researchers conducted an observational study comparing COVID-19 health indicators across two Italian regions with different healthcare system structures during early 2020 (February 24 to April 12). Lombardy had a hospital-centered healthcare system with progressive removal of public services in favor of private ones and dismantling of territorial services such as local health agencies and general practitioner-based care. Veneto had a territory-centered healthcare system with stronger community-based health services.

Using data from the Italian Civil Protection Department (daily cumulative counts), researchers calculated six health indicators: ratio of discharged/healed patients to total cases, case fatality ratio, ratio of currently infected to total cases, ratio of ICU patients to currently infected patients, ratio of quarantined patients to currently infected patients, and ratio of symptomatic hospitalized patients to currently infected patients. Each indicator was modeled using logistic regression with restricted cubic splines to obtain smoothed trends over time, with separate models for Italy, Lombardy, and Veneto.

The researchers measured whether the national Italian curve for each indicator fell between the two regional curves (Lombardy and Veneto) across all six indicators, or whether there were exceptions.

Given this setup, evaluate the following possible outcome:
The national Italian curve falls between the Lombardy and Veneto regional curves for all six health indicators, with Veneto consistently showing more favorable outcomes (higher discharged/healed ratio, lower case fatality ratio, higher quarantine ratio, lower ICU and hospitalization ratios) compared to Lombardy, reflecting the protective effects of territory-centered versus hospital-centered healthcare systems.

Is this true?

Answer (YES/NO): NO